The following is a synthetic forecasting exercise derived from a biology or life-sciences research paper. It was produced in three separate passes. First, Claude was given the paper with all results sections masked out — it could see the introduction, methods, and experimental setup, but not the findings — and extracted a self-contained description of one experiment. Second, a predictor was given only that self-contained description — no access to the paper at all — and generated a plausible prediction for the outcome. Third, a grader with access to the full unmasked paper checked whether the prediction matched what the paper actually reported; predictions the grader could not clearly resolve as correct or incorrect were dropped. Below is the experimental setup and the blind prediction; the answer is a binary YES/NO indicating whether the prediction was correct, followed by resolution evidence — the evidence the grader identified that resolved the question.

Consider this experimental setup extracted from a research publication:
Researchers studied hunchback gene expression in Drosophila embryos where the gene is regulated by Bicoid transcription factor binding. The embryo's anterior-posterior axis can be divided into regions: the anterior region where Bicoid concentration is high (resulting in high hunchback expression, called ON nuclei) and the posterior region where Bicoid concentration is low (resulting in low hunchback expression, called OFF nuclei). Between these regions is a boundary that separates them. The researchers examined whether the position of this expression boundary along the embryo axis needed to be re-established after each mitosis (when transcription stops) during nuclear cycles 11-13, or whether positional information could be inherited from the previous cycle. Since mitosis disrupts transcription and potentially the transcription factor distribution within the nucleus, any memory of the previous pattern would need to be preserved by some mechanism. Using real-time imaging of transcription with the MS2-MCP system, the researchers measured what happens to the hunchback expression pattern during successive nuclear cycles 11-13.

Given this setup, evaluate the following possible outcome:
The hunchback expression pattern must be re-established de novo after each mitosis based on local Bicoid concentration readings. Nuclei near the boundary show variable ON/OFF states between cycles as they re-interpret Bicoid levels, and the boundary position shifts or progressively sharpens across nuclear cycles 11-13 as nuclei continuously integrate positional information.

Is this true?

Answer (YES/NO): YES